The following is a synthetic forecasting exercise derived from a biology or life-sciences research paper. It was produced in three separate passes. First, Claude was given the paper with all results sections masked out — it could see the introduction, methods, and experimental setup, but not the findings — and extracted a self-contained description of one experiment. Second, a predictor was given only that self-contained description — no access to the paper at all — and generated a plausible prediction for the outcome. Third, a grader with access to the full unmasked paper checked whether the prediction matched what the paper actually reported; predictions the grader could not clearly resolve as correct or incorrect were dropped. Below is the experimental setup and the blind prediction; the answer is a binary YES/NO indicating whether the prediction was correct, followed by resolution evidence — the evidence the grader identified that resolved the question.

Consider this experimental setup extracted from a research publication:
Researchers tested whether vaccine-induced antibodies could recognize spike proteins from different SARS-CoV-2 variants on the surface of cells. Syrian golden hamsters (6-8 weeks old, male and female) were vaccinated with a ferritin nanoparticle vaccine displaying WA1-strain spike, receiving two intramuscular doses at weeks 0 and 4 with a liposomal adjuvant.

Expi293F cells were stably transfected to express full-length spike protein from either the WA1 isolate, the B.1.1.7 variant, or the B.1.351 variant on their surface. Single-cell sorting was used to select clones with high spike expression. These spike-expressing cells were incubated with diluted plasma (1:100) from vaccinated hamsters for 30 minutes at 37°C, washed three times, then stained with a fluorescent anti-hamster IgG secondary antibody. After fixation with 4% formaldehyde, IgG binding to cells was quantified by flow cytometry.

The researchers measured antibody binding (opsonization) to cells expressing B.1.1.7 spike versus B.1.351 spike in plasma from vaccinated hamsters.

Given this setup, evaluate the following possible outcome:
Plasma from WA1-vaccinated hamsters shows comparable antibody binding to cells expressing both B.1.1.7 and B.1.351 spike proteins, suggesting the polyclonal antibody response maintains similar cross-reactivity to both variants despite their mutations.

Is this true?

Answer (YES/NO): NO